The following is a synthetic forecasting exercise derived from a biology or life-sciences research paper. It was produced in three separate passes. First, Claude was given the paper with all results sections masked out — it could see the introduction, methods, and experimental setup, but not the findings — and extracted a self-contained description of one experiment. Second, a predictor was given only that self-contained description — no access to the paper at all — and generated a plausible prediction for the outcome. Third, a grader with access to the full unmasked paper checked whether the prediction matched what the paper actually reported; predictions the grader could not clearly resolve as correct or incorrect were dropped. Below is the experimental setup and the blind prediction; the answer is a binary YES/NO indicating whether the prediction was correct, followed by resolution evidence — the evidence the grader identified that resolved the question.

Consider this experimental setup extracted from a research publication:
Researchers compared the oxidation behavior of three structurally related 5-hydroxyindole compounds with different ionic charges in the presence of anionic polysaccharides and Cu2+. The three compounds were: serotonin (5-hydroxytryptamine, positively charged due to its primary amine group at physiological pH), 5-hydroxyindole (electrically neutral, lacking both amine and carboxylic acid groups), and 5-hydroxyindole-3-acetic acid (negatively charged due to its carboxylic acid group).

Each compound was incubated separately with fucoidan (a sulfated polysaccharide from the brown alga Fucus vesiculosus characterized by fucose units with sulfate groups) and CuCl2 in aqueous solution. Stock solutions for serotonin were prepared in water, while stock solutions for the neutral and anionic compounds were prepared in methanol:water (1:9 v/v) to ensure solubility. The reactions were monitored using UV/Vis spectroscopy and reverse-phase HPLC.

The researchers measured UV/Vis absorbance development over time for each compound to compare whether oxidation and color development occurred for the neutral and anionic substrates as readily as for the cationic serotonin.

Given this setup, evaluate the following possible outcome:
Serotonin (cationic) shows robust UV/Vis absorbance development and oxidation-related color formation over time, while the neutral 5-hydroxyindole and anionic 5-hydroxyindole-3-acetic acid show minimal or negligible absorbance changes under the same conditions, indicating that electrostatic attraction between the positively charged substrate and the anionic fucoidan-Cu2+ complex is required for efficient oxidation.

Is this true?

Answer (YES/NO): NO